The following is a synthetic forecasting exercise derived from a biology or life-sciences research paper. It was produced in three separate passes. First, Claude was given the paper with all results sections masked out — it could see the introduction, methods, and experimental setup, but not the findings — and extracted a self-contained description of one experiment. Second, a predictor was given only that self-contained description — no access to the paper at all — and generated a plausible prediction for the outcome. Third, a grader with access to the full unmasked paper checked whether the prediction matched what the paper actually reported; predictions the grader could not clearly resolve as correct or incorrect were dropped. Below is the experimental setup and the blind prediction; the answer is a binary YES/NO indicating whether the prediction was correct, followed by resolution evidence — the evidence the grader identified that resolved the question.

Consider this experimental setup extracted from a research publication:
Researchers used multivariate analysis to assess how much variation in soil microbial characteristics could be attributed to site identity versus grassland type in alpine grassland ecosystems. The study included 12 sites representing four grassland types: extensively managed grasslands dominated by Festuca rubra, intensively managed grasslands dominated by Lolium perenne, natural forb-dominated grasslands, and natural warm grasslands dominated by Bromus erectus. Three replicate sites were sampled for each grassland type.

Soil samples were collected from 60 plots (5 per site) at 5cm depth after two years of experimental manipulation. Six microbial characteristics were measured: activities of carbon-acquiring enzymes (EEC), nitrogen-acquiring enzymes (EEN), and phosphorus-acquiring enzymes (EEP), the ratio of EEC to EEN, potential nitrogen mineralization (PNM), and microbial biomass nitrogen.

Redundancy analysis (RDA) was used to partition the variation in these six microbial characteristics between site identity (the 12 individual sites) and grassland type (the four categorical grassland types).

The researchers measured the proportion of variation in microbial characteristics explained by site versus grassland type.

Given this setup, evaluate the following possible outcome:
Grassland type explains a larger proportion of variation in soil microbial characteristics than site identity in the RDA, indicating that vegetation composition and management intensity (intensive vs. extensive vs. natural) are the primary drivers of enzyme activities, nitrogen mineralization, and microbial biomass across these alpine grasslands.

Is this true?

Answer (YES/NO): NO